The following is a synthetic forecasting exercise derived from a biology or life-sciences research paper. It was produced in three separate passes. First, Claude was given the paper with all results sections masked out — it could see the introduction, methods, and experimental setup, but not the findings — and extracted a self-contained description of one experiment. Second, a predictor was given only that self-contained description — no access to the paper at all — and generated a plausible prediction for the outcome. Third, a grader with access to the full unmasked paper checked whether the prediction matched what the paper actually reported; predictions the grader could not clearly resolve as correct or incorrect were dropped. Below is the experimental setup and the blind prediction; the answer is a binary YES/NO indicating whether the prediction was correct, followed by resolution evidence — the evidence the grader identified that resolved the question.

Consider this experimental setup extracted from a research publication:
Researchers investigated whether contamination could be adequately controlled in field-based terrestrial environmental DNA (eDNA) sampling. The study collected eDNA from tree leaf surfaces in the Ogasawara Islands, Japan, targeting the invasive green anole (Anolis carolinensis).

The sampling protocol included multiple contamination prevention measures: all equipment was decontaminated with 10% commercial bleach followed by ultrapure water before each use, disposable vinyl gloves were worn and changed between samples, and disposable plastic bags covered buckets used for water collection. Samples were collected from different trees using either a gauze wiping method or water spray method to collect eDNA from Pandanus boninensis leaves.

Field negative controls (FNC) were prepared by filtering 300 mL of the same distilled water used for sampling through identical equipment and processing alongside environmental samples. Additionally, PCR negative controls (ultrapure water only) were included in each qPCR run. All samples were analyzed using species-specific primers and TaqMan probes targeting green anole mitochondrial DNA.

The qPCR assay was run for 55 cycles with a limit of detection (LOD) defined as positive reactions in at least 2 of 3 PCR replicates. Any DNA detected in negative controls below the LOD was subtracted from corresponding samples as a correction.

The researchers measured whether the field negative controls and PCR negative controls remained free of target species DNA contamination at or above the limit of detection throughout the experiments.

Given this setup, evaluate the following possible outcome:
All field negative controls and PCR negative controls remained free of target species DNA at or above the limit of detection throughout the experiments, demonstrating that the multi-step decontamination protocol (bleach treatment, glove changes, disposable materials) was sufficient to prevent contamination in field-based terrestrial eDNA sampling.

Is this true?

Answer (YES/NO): NO